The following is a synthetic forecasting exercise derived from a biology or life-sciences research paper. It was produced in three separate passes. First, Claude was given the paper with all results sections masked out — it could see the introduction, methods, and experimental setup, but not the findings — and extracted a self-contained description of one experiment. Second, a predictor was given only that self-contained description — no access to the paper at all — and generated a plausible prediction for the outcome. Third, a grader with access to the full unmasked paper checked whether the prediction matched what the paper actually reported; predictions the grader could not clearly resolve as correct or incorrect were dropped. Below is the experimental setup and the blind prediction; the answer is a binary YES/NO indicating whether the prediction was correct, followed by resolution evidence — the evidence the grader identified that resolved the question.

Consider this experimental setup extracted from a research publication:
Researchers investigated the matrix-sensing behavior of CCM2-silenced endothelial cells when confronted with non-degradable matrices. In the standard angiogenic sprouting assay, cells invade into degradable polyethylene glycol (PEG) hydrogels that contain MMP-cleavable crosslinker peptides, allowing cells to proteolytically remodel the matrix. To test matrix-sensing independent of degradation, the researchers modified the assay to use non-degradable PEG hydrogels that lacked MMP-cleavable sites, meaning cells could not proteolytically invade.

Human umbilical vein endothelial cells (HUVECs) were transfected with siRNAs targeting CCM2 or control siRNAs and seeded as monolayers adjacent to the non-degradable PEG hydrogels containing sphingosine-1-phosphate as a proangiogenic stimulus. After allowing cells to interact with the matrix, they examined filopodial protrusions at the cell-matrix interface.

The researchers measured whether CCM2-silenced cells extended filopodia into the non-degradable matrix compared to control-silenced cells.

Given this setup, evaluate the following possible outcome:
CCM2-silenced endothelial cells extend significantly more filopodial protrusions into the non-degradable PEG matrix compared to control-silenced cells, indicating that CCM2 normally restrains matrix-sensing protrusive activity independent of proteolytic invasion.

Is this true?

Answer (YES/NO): YES